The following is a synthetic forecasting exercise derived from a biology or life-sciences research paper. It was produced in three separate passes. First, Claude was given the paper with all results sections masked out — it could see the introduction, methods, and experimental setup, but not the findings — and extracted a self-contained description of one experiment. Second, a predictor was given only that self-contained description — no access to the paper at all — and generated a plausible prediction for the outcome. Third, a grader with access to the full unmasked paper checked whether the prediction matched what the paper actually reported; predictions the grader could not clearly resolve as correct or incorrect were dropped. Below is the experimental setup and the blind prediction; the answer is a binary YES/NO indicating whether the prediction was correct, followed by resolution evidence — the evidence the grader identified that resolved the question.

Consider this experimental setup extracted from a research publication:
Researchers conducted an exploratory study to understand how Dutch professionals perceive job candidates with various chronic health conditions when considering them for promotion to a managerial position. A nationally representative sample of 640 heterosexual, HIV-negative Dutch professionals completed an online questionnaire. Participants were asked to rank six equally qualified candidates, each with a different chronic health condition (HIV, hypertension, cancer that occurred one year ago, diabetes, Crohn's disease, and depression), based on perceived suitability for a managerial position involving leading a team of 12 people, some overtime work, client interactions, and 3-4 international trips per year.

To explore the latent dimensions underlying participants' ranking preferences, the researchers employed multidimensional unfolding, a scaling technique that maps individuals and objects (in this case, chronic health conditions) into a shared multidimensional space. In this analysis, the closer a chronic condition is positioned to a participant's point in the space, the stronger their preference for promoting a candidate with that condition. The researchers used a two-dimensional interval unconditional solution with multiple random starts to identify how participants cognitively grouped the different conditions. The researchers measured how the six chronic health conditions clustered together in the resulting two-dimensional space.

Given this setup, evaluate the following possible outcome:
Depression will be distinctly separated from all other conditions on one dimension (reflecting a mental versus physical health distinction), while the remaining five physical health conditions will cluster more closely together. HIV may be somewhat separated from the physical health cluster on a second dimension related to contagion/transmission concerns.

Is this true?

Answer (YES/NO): NO